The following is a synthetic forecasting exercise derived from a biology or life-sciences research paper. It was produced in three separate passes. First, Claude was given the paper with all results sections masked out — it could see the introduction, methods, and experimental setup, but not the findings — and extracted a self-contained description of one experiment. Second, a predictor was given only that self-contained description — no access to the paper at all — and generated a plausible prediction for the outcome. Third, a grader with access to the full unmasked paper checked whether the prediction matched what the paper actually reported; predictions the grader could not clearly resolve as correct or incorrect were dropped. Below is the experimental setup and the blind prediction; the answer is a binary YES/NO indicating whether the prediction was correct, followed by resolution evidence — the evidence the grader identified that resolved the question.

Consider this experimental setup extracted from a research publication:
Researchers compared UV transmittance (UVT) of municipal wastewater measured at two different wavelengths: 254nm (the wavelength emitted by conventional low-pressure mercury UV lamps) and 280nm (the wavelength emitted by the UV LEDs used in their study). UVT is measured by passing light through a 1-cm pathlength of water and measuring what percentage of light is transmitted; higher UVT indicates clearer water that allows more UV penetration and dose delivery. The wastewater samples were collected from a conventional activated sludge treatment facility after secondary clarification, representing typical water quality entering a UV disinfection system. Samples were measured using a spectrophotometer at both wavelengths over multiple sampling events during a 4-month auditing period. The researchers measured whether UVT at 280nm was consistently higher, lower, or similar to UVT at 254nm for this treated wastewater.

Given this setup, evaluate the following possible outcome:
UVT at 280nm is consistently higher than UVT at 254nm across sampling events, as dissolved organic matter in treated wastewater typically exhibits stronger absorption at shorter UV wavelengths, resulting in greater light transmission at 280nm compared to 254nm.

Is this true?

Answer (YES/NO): YES